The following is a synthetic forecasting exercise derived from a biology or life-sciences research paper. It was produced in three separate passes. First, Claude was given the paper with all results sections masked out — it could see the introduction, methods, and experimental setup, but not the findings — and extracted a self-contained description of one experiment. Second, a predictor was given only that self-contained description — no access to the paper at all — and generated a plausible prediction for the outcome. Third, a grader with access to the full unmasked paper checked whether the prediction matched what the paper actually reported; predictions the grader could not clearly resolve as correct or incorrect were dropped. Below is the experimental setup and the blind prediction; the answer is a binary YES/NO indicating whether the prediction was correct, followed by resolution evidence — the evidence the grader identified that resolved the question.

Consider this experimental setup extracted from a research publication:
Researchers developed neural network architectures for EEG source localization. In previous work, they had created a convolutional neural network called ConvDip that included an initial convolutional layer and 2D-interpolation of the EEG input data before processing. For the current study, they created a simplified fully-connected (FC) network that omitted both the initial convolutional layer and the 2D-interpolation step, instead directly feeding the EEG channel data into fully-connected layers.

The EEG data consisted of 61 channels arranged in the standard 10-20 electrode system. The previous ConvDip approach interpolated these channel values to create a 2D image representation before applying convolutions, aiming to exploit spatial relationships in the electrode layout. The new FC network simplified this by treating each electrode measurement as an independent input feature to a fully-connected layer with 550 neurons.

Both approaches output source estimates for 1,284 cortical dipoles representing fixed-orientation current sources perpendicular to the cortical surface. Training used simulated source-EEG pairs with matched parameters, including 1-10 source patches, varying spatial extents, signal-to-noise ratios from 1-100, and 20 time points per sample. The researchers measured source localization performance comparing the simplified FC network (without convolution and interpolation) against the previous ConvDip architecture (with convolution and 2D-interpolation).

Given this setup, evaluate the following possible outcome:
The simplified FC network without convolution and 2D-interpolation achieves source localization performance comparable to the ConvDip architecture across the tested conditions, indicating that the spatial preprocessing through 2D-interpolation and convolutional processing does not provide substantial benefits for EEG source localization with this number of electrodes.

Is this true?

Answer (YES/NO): NO